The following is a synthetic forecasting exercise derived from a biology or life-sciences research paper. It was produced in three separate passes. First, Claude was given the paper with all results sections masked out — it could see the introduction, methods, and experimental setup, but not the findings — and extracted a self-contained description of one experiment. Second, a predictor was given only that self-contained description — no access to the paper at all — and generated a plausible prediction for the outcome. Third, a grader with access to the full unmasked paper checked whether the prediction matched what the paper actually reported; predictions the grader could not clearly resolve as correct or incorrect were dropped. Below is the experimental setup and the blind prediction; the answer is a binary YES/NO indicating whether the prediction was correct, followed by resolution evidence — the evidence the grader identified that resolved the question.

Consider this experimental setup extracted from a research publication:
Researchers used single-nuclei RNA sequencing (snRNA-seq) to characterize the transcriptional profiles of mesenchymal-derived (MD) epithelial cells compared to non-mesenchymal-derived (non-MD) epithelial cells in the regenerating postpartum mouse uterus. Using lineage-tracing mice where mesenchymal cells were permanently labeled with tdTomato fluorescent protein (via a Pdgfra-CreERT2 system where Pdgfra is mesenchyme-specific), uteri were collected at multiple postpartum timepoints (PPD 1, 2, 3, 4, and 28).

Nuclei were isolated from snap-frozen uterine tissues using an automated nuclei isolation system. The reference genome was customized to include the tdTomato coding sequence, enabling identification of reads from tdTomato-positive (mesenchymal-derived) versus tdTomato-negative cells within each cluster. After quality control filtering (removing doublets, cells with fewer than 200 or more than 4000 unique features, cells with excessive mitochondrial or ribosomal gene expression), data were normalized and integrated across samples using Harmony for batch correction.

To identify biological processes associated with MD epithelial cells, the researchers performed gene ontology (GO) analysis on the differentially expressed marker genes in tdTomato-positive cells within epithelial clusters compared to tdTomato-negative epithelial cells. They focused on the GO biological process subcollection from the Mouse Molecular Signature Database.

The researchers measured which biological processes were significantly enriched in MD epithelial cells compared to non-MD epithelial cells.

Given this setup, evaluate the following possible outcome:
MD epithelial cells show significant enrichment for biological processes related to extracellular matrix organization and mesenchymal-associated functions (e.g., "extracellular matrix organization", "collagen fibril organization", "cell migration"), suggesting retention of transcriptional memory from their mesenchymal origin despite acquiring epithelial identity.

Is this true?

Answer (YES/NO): NO